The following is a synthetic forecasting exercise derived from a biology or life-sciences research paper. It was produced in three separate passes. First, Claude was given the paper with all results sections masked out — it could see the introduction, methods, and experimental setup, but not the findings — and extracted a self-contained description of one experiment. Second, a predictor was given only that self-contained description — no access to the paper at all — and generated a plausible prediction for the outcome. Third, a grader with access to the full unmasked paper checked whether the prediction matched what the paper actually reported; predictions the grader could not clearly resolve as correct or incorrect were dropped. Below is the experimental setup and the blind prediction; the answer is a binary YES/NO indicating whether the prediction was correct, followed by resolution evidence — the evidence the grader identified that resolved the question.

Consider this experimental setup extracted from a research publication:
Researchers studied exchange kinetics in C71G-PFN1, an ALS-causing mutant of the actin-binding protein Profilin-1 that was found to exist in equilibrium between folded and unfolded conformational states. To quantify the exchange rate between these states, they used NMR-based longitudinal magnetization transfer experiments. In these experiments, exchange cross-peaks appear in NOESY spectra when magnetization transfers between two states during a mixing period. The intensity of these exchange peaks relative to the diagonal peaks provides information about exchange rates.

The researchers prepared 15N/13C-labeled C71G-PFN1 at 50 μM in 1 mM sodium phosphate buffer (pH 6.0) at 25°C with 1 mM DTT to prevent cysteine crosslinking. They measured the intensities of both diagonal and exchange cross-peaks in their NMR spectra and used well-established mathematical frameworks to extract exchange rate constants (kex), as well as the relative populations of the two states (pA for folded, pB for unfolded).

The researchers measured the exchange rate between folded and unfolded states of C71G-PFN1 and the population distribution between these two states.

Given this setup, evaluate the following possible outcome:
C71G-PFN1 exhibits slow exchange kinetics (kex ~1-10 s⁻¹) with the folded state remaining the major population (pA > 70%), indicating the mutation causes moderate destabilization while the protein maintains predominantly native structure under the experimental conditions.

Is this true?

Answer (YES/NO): NO